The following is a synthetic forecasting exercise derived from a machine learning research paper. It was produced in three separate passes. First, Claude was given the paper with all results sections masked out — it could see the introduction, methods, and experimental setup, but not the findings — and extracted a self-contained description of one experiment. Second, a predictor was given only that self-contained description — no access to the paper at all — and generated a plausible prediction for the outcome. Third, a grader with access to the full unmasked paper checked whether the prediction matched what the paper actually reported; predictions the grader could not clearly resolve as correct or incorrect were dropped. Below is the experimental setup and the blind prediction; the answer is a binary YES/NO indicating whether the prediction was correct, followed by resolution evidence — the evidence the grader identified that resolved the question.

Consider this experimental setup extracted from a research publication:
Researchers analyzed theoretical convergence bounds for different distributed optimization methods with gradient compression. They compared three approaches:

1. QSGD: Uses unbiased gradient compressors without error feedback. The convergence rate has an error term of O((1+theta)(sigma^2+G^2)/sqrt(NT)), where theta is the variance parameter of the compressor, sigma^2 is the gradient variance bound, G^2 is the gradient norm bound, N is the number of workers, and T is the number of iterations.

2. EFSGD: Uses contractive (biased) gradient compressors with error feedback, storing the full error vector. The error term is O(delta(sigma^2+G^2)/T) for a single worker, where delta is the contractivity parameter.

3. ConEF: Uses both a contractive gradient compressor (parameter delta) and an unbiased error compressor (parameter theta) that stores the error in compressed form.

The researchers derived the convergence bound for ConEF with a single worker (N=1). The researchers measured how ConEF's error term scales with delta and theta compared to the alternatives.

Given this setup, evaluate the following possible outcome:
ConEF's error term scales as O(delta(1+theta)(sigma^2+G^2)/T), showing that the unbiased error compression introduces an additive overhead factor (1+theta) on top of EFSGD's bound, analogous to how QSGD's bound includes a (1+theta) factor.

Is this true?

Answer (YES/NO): NO